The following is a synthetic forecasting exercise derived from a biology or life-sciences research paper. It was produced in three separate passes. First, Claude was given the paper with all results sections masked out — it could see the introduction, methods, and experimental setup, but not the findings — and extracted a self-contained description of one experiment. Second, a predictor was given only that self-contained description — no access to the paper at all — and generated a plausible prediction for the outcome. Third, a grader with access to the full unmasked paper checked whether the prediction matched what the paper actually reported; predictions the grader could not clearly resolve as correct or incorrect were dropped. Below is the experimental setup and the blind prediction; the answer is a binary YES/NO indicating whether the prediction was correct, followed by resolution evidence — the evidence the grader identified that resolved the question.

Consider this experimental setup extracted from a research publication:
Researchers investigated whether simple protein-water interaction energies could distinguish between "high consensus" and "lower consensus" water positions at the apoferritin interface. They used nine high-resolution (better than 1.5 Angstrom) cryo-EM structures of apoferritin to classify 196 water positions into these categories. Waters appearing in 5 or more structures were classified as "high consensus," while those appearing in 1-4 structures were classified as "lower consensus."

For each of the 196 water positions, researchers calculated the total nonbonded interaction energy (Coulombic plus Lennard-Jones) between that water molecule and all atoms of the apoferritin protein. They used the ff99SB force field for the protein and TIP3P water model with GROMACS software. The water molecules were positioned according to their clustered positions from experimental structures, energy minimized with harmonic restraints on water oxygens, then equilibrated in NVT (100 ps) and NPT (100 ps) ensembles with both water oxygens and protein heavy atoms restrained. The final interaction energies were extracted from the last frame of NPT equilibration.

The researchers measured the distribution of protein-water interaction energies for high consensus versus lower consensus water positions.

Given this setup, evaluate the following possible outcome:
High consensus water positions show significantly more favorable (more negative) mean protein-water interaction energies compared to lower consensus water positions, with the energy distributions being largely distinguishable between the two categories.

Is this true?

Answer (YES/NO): NO